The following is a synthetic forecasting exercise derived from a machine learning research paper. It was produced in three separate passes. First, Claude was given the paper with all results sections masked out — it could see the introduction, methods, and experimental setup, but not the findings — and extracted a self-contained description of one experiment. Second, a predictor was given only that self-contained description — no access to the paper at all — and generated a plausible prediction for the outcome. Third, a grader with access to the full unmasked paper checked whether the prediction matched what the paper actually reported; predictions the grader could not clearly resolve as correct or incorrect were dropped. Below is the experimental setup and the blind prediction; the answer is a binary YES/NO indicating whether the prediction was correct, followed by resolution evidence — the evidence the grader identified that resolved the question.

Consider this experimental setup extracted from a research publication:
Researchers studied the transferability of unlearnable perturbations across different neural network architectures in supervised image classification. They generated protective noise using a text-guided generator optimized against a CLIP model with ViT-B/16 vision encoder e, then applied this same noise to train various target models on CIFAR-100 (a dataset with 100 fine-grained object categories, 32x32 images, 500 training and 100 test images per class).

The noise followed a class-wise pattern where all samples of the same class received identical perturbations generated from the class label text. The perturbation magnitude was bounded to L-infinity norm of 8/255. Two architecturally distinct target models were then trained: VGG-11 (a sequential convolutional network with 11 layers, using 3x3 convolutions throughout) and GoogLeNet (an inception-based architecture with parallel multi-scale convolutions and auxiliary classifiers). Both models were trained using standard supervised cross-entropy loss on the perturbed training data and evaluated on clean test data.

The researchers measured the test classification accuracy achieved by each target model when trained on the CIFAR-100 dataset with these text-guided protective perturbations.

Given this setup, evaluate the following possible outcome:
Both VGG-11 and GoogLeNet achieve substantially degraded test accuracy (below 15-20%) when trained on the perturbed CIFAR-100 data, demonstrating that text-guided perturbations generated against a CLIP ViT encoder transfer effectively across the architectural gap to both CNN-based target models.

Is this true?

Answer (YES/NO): YES